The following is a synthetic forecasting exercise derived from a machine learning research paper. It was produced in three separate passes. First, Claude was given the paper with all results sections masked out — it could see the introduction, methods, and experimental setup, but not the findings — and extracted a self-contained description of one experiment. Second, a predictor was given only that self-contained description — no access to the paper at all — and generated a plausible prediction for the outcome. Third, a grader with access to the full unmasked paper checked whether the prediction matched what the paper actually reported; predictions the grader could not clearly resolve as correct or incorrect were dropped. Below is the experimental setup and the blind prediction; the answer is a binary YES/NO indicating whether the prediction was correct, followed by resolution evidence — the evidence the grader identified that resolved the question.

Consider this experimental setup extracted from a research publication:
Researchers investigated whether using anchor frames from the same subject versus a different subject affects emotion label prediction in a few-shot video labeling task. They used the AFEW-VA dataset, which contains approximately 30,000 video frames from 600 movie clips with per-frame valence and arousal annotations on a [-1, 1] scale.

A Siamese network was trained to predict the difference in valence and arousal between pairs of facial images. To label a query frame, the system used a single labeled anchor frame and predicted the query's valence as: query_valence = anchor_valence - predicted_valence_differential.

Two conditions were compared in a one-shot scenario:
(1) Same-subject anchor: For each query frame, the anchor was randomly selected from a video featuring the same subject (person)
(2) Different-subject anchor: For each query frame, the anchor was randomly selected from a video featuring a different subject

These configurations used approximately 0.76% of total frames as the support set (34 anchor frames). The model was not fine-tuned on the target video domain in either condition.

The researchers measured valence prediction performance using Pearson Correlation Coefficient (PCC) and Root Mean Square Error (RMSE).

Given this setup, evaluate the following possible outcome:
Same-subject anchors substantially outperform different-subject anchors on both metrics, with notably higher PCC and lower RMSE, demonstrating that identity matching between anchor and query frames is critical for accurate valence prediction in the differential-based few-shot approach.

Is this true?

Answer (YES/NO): YES